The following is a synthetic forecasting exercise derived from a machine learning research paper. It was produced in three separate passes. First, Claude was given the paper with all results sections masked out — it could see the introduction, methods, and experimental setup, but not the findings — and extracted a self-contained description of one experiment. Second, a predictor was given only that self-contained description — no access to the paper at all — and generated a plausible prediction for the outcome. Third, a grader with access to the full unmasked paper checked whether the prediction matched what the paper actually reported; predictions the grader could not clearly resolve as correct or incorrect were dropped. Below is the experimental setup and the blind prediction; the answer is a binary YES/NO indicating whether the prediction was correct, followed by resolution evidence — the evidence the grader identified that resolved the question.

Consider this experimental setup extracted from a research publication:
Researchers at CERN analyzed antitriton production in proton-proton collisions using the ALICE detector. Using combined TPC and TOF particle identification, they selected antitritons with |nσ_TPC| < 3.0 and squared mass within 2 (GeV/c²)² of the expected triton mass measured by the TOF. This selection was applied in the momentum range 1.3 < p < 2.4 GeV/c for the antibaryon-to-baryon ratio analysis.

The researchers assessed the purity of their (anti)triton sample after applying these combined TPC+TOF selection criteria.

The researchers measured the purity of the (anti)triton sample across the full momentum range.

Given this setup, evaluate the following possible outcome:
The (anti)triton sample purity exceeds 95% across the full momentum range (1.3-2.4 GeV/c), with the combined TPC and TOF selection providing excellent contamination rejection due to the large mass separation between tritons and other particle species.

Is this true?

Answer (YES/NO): YES